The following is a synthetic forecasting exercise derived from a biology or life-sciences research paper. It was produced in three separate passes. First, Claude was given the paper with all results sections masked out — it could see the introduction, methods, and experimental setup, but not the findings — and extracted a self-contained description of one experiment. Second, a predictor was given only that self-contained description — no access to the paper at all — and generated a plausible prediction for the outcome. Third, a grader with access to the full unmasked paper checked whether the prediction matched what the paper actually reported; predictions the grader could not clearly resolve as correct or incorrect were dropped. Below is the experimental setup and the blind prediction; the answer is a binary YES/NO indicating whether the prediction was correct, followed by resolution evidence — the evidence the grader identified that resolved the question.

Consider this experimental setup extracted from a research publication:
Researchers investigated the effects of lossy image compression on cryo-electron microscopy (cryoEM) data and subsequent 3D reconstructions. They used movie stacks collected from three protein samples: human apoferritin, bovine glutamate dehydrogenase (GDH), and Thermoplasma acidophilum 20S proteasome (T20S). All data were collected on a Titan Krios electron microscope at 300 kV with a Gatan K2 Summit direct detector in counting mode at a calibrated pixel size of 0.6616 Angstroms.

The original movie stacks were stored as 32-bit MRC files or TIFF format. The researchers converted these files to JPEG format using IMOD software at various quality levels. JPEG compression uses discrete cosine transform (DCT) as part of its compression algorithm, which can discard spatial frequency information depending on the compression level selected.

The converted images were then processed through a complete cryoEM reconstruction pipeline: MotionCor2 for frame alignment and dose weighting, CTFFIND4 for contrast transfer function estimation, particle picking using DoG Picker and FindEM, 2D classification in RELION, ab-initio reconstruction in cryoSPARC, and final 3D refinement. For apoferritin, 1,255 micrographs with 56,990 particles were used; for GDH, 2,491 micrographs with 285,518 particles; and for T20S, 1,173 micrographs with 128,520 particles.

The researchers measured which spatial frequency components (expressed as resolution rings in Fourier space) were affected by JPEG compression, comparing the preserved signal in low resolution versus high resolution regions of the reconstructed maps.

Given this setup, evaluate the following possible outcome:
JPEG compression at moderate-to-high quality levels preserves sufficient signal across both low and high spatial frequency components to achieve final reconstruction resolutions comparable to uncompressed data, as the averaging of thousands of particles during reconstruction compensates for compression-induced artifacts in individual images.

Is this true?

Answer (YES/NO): YES